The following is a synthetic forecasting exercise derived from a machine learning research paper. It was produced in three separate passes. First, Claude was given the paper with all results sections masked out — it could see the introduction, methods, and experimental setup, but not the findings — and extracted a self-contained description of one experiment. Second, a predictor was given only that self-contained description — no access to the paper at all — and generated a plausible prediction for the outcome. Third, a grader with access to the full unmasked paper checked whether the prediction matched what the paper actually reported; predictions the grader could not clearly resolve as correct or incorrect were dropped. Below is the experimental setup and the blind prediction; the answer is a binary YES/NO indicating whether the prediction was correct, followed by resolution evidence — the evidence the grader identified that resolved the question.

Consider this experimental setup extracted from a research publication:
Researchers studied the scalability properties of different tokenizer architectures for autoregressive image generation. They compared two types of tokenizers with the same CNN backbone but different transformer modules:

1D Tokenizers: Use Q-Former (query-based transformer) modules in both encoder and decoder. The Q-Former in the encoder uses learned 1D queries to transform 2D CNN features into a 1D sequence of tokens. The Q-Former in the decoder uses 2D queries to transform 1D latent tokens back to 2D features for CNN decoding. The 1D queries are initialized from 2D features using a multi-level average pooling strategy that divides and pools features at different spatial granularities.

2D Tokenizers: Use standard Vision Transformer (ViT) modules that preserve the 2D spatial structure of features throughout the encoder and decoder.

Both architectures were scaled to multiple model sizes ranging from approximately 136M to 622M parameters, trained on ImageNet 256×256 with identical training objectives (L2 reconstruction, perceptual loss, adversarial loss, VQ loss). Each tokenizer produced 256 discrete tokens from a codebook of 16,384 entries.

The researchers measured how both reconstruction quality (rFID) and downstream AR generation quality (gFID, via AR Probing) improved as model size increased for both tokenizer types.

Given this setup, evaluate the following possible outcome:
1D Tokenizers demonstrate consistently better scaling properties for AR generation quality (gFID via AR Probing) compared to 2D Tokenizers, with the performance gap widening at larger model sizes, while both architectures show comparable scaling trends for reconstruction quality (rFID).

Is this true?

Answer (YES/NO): NO